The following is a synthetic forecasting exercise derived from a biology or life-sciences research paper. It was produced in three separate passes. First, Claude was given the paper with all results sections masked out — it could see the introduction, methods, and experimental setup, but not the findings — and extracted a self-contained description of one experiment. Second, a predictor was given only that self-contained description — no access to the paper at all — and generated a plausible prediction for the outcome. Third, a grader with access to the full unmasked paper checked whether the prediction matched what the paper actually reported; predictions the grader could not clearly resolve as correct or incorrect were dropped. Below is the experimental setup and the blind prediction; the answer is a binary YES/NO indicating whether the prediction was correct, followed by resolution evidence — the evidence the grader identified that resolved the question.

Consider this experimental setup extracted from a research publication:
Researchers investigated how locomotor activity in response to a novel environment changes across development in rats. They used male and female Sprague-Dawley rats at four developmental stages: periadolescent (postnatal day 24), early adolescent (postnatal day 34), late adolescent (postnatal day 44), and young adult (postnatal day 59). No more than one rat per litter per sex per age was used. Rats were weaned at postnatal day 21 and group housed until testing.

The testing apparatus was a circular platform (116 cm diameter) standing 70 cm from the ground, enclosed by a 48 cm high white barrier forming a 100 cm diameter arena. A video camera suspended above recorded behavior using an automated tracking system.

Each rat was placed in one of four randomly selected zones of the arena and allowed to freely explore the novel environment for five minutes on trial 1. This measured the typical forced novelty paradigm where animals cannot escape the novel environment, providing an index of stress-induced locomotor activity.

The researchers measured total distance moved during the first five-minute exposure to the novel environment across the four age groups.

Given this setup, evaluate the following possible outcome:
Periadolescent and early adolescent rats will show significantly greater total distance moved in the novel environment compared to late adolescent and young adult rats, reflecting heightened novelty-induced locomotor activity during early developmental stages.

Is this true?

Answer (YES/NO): NO